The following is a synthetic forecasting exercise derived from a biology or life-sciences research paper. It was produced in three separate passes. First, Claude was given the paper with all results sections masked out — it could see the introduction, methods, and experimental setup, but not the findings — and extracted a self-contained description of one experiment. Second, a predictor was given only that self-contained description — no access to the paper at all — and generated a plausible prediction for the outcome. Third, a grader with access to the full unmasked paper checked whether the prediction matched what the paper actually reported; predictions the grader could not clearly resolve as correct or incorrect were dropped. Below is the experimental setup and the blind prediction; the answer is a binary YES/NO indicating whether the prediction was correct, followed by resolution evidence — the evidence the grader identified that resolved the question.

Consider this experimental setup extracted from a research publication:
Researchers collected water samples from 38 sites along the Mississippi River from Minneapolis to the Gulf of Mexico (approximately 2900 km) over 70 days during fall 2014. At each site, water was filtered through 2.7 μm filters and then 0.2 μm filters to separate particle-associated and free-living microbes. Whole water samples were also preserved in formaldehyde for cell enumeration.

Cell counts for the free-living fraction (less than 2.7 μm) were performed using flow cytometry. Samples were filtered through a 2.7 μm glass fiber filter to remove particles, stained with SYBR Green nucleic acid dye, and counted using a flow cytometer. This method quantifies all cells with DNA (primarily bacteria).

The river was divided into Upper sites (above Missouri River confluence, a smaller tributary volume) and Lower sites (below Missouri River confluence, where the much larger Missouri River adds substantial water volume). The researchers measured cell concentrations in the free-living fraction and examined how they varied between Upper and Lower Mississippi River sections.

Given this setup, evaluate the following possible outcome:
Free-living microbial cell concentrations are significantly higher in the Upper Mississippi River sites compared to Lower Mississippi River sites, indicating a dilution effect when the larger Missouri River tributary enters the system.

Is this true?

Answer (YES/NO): YES